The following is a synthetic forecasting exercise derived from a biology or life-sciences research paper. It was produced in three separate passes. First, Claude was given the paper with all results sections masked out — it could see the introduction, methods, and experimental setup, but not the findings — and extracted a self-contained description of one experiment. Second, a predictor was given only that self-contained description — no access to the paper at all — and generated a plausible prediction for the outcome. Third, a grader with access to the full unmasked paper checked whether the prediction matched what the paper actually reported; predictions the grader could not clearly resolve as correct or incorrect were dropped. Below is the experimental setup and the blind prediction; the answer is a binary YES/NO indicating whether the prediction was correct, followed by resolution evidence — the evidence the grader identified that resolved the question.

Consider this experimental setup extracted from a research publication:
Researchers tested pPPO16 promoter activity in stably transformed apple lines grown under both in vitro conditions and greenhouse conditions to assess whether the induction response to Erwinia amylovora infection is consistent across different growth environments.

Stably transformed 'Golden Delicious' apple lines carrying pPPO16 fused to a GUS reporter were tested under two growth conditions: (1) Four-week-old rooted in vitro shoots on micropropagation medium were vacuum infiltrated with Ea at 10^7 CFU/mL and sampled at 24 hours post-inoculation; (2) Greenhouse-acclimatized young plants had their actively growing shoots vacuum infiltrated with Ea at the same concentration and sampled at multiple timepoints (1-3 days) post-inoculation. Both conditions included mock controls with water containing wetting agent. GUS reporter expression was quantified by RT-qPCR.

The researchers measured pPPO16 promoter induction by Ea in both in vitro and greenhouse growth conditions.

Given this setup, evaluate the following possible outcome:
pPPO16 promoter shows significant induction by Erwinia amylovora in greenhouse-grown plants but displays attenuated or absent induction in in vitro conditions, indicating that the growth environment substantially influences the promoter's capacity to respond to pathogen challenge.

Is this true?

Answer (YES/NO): NO